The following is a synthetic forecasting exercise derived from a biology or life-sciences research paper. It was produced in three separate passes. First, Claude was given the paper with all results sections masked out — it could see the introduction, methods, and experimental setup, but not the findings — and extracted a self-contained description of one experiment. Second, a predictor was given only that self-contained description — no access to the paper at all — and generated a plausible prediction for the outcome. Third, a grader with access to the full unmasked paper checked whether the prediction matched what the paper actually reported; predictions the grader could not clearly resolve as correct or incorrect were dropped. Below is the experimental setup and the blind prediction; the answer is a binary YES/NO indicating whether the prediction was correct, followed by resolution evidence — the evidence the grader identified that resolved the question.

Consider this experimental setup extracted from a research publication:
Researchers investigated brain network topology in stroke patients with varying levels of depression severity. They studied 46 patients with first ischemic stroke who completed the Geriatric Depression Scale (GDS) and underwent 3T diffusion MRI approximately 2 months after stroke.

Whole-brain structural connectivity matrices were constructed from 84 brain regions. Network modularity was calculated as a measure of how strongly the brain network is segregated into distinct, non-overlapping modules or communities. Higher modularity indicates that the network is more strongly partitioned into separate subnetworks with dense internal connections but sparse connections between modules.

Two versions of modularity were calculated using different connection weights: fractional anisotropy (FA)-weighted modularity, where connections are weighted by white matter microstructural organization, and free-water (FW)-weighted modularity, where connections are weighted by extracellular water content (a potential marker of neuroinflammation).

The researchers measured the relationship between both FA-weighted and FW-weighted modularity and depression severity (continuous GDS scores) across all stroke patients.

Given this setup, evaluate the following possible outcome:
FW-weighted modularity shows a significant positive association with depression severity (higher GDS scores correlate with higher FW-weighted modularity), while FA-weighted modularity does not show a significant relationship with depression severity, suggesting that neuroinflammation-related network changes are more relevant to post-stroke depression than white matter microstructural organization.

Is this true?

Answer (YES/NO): YES